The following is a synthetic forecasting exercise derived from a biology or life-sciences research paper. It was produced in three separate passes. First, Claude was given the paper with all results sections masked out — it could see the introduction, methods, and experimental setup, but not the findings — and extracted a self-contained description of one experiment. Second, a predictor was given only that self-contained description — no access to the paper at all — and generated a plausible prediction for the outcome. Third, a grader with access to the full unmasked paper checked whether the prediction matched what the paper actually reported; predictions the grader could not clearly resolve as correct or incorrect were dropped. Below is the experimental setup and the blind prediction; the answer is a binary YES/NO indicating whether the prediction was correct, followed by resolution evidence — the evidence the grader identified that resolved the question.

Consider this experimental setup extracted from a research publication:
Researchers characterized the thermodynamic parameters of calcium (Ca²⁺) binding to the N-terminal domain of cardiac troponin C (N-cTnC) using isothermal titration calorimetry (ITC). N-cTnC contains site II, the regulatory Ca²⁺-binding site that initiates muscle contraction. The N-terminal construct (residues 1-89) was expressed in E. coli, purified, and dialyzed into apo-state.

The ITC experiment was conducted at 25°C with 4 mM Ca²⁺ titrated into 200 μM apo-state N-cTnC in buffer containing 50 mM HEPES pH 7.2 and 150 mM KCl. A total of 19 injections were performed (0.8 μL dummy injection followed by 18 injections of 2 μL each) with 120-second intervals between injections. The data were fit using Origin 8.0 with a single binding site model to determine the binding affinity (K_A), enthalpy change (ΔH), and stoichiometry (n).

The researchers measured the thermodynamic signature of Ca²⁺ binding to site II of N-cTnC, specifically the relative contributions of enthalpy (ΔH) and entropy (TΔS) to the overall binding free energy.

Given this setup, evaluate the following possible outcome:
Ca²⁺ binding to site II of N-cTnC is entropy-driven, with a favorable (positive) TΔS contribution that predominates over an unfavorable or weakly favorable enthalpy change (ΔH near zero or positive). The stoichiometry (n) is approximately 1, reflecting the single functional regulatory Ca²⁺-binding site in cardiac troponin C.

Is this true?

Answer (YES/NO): YES